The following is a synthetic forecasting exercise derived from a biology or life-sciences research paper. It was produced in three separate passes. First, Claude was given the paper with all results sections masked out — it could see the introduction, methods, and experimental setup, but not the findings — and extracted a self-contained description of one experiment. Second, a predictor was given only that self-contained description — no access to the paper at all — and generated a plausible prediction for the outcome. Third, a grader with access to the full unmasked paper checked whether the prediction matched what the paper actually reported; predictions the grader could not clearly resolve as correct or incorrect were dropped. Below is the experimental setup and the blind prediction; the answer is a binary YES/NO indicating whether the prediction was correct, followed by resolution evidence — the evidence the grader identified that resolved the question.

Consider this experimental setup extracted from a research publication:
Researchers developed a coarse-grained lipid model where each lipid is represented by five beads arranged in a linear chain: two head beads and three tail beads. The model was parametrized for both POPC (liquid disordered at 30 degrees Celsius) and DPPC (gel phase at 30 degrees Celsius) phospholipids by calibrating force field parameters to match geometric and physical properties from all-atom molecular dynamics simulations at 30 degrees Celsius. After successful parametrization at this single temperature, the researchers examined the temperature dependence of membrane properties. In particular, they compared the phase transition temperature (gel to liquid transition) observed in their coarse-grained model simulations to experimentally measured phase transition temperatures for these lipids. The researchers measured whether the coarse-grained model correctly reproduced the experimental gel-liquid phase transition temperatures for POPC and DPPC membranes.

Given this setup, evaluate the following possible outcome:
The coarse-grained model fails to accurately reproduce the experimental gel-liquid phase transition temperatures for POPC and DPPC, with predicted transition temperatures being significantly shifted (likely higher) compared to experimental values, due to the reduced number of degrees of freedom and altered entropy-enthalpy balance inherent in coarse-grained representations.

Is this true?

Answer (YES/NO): YES